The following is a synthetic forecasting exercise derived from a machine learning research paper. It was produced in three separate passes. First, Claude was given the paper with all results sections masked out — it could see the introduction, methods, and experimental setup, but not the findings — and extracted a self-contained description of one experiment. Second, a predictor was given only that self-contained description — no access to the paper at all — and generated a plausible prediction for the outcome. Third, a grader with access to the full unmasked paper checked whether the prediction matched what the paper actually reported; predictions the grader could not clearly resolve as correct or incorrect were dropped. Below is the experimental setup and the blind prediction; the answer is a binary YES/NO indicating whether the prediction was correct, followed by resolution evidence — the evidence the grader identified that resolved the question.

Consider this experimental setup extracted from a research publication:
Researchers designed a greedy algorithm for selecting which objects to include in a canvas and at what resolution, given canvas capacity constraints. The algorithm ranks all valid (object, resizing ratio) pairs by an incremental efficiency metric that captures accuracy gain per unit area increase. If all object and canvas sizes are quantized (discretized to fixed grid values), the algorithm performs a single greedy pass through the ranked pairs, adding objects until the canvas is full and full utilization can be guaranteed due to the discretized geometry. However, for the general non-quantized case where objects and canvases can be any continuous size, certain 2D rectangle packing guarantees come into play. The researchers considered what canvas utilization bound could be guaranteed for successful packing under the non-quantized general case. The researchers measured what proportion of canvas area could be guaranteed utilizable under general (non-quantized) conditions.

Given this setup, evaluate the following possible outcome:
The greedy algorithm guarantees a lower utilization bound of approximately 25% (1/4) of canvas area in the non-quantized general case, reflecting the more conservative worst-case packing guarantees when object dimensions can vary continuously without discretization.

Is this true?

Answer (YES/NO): NO